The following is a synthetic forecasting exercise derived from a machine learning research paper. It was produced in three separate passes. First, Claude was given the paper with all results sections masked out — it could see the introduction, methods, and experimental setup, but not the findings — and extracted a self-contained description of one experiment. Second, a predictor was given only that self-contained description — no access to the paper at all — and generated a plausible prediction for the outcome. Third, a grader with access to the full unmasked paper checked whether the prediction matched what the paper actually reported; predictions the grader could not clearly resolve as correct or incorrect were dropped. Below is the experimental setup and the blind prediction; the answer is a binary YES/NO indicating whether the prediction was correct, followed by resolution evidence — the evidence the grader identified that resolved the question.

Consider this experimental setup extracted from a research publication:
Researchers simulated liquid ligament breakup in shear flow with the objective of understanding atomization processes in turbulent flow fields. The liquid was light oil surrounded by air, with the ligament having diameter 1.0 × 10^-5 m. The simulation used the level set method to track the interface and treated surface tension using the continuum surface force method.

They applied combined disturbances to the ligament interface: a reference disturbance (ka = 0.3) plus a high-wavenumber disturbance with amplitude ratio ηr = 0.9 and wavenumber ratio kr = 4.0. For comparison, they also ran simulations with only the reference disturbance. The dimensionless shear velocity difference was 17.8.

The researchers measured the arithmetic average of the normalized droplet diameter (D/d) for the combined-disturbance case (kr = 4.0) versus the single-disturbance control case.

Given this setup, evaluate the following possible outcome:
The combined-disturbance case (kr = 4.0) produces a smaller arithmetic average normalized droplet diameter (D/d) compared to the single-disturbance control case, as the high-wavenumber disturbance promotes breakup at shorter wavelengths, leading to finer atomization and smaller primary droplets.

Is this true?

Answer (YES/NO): NO